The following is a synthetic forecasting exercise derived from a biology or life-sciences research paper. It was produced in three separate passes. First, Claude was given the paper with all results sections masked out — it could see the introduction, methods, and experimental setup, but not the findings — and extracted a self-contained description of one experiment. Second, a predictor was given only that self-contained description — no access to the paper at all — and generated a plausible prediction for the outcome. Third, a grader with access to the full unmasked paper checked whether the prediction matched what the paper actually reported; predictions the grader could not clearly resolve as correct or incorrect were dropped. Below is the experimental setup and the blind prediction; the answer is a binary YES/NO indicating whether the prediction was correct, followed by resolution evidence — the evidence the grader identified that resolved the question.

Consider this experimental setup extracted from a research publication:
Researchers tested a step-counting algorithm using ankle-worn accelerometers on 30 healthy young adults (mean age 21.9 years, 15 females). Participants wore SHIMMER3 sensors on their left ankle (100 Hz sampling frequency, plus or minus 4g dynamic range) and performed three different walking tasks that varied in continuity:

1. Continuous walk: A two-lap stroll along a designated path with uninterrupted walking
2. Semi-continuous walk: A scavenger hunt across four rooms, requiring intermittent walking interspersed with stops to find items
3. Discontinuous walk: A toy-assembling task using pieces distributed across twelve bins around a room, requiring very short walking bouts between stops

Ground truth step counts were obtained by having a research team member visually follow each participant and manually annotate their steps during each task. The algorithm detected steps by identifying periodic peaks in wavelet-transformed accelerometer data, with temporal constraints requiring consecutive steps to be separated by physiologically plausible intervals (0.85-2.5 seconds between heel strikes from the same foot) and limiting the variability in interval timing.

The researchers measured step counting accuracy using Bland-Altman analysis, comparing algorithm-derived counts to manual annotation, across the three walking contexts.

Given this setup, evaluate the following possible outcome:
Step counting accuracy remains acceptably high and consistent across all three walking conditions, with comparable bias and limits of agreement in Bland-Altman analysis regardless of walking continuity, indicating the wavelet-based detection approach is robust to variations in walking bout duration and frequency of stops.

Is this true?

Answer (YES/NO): NO